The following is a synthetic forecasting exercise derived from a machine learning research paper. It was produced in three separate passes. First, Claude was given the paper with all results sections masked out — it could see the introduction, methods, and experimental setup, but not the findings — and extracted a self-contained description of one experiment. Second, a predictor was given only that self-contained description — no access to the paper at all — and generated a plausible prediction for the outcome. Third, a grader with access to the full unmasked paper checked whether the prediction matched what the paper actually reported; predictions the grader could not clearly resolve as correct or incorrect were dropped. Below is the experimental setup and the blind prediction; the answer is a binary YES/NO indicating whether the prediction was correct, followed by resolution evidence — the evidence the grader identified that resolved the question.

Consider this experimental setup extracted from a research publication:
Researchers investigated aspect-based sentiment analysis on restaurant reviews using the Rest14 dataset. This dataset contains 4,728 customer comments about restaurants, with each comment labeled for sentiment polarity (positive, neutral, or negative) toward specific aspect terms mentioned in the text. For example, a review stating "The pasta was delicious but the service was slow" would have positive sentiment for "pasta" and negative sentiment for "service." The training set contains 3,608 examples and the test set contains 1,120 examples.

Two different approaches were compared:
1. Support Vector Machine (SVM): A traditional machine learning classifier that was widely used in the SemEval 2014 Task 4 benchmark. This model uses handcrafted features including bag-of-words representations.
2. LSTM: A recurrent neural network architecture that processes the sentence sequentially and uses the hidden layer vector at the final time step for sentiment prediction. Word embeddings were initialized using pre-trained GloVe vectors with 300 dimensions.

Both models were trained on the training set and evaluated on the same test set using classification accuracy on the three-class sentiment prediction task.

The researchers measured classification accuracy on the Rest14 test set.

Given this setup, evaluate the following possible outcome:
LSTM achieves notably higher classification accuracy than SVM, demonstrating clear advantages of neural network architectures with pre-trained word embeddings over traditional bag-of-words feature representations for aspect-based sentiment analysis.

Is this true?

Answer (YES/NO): NO